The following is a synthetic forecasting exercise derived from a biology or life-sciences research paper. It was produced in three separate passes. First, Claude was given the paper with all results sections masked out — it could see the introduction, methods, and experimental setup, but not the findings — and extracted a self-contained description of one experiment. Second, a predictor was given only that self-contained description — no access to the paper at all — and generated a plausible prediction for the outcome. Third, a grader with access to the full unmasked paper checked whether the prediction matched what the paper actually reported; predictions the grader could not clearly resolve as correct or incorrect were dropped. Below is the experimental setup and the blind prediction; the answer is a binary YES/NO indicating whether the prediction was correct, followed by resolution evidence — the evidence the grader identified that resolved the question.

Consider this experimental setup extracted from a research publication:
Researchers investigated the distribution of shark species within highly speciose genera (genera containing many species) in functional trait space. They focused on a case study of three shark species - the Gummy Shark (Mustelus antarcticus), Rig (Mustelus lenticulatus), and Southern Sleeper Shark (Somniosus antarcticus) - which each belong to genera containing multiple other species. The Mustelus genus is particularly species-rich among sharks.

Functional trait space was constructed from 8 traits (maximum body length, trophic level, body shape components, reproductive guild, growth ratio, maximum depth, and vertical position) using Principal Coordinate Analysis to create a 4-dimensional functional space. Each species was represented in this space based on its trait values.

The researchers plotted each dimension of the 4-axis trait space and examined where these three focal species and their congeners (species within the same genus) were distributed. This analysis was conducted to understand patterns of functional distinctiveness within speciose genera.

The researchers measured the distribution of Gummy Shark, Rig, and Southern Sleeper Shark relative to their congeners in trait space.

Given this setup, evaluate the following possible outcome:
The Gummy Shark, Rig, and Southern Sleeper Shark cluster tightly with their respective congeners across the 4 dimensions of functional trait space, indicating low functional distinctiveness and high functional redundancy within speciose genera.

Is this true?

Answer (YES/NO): NO